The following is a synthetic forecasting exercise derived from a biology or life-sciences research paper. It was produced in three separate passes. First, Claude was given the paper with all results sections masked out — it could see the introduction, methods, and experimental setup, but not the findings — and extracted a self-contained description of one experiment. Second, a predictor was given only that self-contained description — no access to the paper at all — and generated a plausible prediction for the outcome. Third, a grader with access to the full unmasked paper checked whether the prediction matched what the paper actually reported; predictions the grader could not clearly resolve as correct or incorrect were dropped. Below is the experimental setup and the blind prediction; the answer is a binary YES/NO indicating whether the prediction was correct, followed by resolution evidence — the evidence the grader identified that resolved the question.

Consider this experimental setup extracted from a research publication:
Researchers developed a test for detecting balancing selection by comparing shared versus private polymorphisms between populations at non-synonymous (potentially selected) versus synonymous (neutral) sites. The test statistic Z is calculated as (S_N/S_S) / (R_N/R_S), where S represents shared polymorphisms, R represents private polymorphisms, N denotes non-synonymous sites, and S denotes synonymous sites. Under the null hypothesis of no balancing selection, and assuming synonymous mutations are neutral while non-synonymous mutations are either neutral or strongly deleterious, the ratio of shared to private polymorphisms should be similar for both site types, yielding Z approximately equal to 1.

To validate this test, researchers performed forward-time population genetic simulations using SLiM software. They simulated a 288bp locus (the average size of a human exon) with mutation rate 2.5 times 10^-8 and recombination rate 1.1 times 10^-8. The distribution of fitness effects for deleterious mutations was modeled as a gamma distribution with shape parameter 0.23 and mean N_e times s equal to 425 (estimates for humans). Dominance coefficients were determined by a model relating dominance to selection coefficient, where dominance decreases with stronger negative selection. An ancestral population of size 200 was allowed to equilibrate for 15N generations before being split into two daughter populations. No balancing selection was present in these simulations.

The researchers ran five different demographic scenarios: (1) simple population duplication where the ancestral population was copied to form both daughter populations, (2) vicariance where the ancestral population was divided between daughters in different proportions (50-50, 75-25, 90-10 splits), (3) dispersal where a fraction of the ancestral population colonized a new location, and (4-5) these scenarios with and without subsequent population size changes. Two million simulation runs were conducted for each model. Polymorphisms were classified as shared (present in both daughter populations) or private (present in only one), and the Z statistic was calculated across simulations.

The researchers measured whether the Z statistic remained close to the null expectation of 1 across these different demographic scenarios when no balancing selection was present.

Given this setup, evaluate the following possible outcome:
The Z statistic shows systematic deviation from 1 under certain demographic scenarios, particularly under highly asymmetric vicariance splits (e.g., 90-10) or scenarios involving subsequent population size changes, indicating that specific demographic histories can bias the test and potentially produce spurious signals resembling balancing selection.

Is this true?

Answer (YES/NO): NO